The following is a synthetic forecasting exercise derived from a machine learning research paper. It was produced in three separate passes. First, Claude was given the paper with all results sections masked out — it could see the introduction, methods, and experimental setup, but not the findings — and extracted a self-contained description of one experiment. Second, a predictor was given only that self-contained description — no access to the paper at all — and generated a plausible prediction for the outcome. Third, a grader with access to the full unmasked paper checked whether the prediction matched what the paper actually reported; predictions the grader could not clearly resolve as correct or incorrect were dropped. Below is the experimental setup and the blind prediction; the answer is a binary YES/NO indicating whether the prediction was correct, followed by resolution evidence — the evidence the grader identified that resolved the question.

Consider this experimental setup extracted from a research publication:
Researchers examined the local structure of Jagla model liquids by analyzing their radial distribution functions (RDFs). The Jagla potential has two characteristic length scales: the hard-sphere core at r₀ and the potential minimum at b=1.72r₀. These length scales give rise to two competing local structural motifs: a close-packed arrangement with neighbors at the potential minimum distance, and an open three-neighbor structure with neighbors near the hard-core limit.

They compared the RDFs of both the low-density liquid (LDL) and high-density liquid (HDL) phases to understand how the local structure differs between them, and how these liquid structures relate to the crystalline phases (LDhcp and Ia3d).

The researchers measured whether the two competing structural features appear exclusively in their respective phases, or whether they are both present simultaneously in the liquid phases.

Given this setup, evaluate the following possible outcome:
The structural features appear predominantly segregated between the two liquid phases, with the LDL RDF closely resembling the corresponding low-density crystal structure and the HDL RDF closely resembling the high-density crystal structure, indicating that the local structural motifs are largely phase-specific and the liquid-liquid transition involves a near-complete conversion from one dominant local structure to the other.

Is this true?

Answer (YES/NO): NO